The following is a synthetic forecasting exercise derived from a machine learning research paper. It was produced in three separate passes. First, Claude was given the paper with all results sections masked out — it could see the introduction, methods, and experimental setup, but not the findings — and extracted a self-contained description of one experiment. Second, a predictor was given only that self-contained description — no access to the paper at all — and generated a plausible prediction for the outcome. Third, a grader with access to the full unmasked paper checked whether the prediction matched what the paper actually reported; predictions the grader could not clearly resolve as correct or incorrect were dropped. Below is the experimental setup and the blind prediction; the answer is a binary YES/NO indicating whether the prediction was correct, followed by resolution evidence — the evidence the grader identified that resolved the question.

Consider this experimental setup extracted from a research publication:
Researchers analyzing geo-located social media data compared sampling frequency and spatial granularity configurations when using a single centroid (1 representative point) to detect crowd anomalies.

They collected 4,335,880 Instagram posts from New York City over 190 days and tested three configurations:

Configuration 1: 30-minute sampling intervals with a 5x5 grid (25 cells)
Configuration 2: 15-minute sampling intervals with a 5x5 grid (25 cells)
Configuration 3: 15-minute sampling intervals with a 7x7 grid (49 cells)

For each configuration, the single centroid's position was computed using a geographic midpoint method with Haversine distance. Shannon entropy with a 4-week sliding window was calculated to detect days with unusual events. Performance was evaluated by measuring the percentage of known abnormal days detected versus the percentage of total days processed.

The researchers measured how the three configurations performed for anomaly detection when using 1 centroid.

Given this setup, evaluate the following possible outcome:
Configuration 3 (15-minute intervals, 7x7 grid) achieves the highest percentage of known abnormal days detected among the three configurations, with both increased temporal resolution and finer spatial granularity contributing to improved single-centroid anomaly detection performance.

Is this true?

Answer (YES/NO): NO